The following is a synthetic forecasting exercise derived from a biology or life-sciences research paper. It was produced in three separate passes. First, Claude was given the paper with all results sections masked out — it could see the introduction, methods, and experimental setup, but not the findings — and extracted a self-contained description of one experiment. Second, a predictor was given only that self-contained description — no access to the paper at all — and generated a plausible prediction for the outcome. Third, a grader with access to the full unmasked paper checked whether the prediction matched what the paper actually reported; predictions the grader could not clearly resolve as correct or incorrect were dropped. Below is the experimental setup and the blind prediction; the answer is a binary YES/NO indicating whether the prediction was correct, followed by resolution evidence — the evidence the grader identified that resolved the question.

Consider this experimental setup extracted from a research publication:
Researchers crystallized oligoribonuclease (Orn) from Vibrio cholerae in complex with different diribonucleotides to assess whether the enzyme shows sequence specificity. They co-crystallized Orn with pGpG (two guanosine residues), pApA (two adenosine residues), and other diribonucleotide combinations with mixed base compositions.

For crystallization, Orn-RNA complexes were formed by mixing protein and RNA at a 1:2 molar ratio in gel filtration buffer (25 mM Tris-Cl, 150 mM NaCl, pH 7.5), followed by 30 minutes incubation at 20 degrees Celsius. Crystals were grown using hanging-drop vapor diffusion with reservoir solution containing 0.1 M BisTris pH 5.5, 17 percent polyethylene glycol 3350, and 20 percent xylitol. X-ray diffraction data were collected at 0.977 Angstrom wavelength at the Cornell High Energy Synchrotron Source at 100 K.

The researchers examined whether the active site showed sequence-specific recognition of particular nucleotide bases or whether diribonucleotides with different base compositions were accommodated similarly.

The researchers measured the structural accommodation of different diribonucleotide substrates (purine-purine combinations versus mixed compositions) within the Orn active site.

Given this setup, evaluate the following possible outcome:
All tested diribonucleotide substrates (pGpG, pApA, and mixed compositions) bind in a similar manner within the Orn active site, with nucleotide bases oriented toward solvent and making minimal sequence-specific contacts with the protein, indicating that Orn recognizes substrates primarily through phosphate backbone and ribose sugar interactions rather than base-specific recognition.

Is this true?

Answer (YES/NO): NO